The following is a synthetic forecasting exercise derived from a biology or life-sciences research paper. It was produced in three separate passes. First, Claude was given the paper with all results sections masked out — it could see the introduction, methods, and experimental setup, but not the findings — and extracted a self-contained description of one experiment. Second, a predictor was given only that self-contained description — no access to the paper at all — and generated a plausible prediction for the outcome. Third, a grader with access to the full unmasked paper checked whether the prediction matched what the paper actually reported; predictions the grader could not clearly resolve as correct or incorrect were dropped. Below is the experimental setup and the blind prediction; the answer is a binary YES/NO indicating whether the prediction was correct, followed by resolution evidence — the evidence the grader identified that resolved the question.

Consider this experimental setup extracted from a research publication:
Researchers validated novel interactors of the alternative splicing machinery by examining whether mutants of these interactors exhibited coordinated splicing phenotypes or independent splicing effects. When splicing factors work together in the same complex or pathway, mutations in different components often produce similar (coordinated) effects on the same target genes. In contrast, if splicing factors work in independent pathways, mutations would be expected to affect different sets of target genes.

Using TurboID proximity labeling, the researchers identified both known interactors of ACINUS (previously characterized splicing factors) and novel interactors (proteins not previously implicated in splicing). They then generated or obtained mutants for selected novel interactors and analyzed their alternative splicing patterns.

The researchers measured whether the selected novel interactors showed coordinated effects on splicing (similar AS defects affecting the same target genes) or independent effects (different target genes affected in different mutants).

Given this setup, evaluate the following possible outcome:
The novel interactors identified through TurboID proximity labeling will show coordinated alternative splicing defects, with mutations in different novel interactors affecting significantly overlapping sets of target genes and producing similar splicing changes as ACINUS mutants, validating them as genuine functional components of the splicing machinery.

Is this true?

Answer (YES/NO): YES